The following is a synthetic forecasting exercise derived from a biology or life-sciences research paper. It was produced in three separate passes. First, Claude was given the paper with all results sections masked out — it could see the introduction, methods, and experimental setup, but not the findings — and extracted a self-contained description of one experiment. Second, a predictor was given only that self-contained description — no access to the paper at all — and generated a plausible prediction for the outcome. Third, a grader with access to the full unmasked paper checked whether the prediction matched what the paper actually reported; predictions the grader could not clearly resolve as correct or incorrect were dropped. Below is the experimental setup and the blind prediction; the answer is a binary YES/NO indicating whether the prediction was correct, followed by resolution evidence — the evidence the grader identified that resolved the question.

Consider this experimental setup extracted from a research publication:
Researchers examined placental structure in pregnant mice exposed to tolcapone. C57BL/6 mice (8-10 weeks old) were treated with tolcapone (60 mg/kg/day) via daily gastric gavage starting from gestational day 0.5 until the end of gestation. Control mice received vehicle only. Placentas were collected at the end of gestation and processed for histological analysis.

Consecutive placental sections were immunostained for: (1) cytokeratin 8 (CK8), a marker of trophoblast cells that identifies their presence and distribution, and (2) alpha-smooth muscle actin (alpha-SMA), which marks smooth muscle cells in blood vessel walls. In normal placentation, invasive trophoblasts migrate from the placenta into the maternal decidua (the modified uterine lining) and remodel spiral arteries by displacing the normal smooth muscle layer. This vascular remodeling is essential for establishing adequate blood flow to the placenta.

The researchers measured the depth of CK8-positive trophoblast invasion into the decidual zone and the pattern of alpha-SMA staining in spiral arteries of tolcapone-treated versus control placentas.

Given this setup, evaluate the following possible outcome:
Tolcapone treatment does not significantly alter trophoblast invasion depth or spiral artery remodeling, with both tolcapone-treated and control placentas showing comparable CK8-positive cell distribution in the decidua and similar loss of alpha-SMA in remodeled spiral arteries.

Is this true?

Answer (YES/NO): NO